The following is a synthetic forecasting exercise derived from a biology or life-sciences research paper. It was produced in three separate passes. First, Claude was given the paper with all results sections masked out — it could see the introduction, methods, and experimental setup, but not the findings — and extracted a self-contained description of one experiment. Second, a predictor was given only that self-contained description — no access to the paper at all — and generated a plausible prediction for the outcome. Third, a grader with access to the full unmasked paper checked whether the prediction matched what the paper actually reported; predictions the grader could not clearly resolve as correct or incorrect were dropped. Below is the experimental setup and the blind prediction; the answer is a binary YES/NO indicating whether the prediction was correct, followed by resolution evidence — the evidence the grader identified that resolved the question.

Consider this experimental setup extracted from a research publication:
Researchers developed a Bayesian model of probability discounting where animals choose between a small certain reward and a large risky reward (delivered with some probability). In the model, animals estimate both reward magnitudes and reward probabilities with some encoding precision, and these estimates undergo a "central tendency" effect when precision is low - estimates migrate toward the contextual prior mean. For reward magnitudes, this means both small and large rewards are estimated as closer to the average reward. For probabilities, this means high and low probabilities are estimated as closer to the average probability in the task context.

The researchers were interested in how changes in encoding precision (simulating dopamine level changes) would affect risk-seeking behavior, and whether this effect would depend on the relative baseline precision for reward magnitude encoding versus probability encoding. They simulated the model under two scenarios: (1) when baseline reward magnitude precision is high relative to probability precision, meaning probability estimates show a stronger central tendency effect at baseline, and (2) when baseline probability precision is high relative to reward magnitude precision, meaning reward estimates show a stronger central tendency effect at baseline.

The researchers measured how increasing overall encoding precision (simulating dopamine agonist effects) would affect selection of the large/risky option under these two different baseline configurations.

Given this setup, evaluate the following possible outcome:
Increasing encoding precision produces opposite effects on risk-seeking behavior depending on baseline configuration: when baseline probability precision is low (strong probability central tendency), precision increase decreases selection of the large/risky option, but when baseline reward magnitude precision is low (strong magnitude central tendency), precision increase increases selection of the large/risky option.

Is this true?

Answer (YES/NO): YES